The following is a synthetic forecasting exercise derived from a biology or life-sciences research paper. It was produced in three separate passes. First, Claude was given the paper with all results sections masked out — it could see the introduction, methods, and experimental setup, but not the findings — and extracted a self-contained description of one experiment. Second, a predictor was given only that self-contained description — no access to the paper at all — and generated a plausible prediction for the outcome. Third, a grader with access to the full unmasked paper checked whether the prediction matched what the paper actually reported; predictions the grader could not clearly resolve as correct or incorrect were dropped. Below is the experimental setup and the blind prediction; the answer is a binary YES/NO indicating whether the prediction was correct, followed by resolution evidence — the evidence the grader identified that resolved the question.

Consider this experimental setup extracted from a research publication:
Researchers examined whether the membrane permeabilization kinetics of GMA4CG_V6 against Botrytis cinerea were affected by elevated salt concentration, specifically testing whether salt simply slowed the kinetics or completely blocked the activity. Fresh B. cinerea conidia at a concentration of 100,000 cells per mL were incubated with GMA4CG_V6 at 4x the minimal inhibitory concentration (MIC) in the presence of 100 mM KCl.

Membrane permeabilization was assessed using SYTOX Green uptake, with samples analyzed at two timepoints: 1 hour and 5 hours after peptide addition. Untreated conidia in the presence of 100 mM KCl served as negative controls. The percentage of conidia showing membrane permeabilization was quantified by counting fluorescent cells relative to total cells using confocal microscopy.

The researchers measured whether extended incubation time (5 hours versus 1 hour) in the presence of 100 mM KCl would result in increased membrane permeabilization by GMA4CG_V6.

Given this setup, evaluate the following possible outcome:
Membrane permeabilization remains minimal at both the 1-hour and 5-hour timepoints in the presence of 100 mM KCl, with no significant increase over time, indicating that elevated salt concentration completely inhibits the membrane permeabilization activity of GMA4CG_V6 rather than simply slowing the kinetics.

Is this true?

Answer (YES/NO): NO